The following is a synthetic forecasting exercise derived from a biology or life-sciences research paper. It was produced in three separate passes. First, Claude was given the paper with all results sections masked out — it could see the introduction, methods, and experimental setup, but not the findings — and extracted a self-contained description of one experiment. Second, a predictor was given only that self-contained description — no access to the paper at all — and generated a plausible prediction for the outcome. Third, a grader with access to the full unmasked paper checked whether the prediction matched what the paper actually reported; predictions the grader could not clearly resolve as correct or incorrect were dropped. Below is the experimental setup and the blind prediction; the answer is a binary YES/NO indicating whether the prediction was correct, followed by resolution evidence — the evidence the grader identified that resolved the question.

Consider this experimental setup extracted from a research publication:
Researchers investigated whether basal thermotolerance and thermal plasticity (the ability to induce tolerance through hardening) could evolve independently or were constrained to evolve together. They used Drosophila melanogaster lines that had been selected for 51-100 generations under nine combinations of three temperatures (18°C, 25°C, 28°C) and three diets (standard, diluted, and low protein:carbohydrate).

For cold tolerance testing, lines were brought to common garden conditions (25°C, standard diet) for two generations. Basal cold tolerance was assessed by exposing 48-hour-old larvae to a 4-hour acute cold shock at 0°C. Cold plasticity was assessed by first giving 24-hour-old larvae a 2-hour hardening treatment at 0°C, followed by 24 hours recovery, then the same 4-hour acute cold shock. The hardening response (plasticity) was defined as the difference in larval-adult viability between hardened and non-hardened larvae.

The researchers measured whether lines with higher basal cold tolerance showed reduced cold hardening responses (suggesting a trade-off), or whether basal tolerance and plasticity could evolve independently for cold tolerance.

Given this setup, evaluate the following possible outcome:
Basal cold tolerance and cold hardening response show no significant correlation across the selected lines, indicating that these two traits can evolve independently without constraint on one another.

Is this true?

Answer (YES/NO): YES